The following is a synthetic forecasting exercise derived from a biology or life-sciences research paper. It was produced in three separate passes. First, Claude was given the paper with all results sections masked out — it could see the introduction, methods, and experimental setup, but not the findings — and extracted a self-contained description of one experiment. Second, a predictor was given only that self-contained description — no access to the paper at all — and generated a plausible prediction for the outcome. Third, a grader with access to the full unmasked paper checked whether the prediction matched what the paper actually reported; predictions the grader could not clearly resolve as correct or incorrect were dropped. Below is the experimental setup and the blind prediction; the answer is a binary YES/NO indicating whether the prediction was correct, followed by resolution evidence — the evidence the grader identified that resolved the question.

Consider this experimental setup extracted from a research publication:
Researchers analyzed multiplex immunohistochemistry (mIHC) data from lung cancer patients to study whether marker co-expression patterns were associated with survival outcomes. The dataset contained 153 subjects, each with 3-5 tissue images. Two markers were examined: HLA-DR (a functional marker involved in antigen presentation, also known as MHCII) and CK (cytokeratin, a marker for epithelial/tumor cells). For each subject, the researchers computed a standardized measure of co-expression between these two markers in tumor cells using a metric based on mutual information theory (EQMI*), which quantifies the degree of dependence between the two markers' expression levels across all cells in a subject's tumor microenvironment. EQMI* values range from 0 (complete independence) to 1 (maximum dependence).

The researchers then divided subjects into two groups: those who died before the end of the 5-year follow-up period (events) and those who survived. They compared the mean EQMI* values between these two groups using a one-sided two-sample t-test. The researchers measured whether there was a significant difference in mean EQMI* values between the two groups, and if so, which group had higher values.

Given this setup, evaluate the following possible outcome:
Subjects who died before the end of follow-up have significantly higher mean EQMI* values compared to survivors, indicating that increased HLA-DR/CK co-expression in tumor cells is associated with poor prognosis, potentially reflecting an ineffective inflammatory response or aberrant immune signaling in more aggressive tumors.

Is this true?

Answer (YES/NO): NO